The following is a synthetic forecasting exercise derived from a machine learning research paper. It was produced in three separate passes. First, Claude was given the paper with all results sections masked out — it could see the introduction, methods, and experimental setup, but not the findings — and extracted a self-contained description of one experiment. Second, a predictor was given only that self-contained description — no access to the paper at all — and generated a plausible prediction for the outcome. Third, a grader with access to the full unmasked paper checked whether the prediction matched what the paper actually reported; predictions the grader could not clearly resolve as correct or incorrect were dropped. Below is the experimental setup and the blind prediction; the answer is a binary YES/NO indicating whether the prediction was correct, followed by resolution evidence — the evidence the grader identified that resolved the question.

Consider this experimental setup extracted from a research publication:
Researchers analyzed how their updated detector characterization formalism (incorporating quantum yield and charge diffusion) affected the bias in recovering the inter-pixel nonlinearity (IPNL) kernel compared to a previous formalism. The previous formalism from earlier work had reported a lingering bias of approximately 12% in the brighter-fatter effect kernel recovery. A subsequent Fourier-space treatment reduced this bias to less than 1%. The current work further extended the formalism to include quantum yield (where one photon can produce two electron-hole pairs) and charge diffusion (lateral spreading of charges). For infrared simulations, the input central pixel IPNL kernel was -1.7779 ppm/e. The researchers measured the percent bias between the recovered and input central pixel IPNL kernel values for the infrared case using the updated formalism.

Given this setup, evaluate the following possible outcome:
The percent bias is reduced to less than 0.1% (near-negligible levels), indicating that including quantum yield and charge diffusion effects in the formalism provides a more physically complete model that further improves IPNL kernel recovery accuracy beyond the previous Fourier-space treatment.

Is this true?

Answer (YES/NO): NO